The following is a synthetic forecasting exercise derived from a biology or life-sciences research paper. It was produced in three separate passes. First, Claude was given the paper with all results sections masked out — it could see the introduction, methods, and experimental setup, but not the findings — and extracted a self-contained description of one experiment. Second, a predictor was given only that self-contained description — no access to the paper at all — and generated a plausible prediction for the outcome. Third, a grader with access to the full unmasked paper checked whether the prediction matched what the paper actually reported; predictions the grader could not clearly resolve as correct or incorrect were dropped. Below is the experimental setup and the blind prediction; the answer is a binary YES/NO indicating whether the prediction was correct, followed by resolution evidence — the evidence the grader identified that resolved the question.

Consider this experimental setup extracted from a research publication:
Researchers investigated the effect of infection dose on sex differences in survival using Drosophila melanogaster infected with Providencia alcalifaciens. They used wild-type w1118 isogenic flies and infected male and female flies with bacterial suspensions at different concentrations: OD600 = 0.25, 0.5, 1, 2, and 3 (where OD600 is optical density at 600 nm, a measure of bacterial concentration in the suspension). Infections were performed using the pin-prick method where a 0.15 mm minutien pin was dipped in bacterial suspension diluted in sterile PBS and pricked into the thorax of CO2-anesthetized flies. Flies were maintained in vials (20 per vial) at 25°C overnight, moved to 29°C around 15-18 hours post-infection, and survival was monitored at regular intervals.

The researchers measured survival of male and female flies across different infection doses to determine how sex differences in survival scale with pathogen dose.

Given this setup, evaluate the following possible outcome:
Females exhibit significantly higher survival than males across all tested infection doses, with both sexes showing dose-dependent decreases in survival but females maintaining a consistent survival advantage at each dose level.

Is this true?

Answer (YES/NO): NO